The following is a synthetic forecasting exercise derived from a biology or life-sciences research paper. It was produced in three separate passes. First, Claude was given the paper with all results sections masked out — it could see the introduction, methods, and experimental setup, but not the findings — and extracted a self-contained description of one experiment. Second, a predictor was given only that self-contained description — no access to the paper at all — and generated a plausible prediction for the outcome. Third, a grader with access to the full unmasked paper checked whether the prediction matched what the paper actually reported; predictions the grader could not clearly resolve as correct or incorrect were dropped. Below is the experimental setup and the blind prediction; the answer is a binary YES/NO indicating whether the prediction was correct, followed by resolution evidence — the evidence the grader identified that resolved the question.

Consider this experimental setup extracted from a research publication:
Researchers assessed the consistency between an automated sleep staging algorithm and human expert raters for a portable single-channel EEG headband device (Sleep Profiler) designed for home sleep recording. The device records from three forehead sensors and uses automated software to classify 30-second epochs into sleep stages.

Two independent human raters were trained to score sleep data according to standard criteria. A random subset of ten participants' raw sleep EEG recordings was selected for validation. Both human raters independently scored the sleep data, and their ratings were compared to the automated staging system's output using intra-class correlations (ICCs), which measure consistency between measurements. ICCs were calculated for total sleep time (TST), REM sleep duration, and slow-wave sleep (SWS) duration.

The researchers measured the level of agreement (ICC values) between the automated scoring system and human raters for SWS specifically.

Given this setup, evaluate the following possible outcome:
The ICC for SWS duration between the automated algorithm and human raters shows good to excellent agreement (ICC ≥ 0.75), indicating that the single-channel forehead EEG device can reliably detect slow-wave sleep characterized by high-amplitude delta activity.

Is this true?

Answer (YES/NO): YES